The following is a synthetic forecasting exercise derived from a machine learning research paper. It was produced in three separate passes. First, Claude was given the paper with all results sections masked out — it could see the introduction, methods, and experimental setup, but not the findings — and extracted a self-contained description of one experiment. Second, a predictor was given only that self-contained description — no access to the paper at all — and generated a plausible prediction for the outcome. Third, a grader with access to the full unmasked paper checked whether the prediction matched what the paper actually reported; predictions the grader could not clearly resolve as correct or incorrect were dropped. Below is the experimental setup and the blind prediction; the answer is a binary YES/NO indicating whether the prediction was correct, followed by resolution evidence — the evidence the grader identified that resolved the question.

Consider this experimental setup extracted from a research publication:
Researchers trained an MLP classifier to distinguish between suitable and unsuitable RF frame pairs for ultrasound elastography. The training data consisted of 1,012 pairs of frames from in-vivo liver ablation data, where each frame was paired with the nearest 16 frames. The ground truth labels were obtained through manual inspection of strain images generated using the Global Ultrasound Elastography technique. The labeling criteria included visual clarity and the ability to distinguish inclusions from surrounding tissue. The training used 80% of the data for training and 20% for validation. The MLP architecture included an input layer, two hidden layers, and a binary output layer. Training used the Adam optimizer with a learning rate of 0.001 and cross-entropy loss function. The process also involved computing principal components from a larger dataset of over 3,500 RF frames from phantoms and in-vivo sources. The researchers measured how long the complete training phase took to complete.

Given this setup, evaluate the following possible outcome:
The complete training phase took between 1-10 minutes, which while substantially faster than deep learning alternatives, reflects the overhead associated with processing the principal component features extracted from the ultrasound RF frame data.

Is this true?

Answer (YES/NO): NO